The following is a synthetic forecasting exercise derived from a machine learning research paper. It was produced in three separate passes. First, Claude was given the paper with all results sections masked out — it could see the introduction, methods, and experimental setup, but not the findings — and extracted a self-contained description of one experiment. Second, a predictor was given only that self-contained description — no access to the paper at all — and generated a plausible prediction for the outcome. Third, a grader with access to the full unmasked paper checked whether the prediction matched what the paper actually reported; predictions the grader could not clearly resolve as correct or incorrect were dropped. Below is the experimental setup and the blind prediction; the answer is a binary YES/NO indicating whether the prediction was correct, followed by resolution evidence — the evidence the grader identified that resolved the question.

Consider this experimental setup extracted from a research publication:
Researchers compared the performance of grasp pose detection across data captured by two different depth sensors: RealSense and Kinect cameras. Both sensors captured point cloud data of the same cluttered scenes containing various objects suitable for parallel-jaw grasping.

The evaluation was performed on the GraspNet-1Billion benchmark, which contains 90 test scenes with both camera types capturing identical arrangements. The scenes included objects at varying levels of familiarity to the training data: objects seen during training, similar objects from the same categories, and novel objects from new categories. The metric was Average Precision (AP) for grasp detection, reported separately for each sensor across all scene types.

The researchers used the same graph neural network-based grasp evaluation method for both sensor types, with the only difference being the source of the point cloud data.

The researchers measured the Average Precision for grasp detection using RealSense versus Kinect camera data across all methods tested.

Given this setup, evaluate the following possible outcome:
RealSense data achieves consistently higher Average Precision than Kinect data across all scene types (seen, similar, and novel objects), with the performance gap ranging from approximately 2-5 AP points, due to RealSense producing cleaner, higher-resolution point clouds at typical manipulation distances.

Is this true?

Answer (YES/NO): NO